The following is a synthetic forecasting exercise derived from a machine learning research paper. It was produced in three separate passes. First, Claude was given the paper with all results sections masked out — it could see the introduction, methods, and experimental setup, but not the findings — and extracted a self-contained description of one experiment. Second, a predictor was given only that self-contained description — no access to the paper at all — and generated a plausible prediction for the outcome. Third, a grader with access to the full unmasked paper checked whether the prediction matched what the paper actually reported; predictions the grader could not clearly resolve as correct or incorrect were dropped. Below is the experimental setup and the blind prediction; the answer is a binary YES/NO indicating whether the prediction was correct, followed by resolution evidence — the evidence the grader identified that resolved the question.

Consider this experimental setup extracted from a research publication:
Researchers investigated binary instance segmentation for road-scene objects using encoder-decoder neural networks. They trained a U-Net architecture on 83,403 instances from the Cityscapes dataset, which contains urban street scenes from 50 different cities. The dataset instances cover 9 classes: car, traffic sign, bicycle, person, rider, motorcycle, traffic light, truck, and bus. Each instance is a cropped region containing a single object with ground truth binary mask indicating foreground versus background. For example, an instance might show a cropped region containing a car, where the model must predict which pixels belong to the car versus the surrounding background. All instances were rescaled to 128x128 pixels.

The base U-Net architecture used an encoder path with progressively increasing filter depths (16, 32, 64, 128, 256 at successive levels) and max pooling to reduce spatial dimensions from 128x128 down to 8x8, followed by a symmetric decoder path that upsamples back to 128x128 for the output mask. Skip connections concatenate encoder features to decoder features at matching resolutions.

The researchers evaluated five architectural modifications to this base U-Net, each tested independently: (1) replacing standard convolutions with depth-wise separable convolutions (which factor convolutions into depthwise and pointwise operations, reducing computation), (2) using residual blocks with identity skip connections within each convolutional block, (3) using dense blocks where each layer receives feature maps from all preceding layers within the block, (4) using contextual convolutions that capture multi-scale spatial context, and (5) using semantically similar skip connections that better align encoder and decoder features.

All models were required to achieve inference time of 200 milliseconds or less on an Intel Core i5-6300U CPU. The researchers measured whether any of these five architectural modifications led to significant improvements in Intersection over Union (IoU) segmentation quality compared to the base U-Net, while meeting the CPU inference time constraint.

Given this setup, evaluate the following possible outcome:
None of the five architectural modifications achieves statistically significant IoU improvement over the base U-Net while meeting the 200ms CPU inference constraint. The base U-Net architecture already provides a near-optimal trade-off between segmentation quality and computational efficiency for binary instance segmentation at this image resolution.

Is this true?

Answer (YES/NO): YES